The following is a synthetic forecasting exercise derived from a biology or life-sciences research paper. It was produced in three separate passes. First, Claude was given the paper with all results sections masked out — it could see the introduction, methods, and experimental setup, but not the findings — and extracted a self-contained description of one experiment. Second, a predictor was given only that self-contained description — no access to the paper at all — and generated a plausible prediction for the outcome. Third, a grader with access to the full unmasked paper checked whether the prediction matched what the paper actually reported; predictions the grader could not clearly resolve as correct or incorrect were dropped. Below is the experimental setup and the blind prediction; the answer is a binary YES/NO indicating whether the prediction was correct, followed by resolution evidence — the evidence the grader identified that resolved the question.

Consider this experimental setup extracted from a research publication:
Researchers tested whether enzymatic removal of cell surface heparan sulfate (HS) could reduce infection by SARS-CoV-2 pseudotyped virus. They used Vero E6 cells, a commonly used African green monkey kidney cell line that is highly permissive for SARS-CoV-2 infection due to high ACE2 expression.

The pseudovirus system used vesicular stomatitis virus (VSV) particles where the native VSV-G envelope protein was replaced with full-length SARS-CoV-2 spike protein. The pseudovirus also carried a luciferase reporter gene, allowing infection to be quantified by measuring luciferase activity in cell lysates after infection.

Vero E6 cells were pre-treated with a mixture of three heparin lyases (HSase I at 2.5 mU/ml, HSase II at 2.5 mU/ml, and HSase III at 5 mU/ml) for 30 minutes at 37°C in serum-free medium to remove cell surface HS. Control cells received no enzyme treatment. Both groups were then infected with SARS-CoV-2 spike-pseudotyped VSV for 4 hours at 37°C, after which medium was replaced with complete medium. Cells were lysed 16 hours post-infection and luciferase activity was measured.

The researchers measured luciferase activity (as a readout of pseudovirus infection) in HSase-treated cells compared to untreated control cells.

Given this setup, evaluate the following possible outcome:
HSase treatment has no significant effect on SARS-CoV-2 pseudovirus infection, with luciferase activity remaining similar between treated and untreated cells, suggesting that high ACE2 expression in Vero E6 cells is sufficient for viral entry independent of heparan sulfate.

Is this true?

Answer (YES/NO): NO